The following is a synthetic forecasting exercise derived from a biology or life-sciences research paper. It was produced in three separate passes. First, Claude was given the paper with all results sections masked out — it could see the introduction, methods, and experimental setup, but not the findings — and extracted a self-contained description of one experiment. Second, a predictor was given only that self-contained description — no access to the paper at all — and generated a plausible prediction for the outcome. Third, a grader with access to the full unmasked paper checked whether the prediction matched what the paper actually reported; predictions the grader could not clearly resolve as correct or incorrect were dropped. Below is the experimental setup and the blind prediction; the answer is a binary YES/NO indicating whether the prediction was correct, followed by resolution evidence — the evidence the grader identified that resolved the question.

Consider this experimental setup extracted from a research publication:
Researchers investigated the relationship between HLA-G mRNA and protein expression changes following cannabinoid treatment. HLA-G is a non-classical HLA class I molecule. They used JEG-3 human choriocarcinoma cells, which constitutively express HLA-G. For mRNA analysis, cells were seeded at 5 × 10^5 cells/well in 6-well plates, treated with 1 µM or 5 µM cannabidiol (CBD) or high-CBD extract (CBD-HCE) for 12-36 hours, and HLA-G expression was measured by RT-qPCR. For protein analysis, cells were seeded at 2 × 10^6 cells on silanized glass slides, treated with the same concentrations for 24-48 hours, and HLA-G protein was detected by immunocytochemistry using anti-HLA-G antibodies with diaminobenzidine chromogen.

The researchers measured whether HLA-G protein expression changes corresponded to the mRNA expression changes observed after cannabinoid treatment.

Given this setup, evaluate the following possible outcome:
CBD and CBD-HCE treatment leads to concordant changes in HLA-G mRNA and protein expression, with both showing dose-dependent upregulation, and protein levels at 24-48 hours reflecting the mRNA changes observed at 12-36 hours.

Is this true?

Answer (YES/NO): NO